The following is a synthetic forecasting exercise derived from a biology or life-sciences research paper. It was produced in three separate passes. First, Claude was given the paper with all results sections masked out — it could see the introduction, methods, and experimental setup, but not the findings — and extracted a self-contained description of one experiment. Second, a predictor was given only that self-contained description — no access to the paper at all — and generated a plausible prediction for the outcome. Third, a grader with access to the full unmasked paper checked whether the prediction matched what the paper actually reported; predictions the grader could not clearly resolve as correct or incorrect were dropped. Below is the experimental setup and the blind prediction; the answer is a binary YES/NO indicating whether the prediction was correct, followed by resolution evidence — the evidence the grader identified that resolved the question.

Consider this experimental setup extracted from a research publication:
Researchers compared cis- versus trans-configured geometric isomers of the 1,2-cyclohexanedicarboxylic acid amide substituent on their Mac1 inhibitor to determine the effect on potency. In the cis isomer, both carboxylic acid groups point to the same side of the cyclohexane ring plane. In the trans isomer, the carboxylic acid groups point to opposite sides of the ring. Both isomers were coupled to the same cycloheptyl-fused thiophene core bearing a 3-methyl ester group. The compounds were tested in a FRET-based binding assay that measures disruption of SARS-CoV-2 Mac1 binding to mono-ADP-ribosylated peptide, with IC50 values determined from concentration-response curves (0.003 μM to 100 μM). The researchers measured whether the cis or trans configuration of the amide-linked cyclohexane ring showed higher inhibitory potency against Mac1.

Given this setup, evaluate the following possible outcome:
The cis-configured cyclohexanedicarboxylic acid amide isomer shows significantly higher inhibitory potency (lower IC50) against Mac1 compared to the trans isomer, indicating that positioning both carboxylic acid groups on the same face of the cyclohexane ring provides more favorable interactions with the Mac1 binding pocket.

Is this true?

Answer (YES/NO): NO